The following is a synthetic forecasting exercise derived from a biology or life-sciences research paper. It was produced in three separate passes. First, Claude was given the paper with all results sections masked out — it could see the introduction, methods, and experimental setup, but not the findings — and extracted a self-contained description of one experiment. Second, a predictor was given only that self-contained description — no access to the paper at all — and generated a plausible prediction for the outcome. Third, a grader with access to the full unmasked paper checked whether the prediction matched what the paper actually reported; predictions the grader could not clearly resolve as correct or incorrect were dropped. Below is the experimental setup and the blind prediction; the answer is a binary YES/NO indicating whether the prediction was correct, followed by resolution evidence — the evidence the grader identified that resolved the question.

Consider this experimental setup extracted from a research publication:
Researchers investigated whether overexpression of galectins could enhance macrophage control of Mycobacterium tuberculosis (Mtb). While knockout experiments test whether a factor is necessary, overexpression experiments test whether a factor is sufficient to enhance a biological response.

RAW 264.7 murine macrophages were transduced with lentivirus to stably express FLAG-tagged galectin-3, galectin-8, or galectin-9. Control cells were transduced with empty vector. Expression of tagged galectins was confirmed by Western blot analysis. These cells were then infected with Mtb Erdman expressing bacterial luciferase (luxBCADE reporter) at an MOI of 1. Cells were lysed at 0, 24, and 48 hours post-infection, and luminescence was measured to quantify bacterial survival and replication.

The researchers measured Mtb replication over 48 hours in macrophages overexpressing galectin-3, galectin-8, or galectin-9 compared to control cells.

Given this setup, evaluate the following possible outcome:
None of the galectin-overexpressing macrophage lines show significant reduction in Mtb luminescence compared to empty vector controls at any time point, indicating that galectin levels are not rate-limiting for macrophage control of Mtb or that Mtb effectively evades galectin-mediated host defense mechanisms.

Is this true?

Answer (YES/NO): NO